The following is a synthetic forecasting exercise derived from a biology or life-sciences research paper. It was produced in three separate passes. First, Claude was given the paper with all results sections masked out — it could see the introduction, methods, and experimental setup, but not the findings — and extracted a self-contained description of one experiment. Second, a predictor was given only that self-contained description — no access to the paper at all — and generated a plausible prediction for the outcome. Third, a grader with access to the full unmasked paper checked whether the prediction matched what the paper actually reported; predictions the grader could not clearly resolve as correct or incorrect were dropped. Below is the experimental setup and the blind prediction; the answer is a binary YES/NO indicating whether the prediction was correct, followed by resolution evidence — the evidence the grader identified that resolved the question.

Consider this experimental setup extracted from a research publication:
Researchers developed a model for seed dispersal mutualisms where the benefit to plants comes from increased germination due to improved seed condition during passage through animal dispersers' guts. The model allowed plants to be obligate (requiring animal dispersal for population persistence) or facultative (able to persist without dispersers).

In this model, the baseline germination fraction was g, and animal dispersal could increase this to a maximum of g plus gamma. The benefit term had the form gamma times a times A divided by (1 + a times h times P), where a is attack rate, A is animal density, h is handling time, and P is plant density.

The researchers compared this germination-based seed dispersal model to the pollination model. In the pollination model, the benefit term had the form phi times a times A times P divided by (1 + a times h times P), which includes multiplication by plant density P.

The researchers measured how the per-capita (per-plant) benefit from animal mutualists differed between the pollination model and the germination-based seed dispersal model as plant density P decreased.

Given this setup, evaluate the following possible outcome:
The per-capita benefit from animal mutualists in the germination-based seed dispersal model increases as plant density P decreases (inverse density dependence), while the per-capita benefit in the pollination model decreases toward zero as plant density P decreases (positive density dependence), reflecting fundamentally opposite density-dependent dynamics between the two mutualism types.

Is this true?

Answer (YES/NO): YES